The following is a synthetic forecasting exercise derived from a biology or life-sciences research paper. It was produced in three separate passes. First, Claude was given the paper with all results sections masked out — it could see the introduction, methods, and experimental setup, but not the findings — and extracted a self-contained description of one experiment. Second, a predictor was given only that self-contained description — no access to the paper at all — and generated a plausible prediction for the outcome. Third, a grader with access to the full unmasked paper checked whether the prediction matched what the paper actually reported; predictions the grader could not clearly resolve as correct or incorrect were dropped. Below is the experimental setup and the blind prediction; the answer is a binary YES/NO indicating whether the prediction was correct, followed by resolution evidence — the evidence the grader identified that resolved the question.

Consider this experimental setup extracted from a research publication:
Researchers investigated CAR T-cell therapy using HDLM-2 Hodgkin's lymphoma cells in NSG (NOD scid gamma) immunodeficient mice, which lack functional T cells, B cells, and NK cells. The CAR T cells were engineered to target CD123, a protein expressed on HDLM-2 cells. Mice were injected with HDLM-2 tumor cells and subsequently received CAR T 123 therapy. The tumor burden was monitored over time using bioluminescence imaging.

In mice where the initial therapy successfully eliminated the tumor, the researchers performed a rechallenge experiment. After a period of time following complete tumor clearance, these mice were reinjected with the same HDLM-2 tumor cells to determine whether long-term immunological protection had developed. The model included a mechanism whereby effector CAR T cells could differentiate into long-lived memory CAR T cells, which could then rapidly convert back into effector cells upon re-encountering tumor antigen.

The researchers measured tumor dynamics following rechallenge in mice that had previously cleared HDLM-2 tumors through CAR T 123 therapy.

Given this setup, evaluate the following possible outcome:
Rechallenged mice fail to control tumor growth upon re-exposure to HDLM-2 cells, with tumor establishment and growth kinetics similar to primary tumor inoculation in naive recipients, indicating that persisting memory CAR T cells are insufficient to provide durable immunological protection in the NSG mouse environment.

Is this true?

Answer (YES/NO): NO